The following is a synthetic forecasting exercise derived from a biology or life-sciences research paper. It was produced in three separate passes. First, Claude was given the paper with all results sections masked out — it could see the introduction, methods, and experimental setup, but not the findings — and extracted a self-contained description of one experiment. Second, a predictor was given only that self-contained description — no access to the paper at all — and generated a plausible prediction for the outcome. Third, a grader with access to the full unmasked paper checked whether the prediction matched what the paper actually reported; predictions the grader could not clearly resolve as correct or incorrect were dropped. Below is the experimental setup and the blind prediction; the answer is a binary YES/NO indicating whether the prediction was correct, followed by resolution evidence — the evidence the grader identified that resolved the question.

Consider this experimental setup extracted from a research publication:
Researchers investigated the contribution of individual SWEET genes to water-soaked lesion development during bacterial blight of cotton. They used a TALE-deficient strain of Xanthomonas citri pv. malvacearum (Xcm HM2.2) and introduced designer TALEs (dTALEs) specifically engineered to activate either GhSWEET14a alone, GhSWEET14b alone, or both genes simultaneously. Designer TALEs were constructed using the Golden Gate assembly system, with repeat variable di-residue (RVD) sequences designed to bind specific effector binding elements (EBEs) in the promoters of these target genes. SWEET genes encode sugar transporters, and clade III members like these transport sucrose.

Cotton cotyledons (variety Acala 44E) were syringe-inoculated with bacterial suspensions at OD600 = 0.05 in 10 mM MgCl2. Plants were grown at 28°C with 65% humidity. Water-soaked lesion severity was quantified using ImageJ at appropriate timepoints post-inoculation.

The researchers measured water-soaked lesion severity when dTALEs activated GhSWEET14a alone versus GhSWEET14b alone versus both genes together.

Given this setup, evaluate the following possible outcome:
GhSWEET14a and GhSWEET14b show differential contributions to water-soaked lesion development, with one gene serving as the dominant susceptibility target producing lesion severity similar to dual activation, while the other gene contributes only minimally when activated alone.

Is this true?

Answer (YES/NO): NO